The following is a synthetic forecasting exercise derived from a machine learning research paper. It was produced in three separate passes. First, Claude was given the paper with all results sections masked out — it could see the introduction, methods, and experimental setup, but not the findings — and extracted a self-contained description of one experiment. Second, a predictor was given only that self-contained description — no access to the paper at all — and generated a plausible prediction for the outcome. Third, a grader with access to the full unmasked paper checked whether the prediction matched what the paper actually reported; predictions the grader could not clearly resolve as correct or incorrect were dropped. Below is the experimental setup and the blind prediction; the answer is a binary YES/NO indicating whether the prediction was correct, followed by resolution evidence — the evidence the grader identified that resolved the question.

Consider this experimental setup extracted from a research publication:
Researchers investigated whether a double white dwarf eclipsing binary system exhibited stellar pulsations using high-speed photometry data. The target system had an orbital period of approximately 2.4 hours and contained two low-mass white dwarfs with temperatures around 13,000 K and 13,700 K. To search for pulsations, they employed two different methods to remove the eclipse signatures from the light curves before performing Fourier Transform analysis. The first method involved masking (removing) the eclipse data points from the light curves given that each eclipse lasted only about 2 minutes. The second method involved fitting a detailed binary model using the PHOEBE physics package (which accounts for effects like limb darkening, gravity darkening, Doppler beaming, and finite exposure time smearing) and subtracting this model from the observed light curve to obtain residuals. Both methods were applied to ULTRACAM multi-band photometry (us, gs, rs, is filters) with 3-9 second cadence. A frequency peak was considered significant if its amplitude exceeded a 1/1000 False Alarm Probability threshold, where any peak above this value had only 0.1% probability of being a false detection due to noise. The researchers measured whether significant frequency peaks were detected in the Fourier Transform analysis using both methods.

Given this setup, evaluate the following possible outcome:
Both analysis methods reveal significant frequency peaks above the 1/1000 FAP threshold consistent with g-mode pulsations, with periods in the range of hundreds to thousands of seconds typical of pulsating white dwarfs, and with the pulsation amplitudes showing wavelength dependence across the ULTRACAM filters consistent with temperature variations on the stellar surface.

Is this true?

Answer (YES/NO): NO